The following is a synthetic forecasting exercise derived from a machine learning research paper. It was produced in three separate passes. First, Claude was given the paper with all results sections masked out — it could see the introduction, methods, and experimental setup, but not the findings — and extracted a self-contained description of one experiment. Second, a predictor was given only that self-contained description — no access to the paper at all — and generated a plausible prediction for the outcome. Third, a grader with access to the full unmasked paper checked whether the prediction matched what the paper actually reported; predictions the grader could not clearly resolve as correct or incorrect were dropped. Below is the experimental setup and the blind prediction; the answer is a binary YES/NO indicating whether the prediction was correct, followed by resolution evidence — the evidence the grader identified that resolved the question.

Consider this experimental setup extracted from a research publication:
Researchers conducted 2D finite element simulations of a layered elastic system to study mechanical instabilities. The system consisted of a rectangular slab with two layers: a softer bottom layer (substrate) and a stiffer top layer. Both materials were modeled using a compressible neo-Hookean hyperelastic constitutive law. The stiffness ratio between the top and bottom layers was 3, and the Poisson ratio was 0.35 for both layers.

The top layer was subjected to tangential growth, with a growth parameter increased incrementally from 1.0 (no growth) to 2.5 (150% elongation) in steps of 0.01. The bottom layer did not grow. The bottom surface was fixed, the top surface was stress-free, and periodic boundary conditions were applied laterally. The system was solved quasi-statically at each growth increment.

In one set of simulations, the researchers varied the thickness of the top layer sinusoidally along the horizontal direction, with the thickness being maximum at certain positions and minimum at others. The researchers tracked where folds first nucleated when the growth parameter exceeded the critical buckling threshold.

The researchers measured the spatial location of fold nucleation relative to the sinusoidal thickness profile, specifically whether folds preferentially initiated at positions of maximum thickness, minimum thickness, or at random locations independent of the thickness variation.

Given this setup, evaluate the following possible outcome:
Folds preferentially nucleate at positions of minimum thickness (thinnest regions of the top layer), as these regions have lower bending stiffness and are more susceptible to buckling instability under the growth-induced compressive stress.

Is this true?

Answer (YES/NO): YES